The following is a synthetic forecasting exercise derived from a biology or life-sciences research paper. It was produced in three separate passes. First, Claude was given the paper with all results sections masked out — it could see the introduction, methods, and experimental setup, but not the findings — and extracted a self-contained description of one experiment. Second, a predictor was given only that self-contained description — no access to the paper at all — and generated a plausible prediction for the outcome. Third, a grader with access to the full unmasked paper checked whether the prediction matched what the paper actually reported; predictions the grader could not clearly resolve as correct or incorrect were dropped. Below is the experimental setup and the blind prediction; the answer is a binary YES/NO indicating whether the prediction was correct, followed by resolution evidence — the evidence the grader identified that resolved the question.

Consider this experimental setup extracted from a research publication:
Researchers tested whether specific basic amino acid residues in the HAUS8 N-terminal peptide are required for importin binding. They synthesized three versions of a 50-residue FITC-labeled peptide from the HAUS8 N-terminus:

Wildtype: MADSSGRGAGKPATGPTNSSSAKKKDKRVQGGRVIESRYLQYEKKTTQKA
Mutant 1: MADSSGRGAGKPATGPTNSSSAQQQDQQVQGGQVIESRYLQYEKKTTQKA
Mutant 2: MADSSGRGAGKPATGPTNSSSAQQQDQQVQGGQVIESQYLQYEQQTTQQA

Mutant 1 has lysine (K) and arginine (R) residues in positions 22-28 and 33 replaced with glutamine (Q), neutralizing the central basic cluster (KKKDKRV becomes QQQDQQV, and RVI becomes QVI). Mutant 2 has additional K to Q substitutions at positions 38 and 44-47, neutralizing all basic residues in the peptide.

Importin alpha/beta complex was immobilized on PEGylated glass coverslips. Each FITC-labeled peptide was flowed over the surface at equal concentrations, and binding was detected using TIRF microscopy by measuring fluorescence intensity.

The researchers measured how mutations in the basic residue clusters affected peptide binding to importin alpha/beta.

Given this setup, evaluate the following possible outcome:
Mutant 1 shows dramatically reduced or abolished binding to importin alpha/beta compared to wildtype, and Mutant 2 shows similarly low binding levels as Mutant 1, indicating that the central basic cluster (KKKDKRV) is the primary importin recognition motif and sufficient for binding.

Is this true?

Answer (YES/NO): YES